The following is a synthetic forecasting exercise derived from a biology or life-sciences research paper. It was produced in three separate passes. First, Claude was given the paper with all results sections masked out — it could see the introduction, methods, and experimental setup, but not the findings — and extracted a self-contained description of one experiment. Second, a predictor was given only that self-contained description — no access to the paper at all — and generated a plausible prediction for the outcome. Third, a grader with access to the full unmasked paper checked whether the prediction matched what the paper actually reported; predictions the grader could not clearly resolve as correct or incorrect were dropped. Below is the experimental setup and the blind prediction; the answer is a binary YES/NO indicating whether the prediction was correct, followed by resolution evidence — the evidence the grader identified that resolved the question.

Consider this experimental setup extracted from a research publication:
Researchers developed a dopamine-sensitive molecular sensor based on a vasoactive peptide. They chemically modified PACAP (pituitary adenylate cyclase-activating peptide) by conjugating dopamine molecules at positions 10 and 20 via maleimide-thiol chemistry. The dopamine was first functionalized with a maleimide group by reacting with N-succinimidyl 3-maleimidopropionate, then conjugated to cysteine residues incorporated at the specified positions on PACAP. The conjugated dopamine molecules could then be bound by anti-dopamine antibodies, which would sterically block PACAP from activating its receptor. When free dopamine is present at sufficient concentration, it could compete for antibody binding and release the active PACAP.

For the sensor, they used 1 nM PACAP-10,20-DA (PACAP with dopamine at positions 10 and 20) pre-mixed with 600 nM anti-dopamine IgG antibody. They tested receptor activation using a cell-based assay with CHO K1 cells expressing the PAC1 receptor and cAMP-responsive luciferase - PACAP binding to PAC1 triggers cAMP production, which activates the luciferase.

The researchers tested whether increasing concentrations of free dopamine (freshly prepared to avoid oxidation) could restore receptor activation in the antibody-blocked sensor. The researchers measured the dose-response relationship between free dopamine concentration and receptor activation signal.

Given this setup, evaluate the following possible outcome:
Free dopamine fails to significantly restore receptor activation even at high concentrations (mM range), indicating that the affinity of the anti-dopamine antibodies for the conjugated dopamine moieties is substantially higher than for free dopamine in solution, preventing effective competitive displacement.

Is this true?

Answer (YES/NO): NO